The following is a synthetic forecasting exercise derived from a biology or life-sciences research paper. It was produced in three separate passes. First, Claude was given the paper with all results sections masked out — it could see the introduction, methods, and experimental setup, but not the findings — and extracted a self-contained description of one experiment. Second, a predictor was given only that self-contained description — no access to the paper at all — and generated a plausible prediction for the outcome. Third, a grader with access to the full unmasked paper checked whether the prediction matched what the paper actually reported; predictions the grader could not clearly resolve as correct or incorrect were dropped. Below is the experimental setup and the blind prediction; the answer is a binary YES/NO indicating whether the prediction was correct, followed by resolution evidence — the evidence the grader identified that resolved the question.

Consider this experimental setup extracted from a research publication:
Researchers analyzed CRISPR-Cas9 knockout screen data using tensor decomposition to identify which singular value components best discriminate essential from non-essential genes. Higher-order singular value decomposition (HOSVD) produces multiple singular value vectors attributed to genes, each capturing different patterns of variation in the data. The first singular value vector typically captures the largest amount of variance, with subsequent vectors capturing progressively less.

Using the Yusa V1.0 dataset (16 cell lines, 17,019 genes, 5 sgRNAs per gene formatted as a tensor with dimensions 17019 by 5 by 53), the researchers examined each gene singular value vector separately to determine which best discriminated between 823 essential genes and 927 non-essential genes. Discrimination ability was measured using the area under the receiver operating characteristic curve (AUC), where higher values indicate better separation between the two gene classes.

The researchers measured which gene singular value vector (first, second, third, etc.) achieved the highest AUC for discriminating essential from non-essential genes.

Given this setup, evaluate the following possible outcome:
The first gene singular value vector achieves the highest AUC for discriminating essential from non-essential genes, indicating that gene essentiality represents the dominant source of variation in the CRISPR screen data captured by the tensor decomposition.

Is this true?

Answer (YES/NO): NO